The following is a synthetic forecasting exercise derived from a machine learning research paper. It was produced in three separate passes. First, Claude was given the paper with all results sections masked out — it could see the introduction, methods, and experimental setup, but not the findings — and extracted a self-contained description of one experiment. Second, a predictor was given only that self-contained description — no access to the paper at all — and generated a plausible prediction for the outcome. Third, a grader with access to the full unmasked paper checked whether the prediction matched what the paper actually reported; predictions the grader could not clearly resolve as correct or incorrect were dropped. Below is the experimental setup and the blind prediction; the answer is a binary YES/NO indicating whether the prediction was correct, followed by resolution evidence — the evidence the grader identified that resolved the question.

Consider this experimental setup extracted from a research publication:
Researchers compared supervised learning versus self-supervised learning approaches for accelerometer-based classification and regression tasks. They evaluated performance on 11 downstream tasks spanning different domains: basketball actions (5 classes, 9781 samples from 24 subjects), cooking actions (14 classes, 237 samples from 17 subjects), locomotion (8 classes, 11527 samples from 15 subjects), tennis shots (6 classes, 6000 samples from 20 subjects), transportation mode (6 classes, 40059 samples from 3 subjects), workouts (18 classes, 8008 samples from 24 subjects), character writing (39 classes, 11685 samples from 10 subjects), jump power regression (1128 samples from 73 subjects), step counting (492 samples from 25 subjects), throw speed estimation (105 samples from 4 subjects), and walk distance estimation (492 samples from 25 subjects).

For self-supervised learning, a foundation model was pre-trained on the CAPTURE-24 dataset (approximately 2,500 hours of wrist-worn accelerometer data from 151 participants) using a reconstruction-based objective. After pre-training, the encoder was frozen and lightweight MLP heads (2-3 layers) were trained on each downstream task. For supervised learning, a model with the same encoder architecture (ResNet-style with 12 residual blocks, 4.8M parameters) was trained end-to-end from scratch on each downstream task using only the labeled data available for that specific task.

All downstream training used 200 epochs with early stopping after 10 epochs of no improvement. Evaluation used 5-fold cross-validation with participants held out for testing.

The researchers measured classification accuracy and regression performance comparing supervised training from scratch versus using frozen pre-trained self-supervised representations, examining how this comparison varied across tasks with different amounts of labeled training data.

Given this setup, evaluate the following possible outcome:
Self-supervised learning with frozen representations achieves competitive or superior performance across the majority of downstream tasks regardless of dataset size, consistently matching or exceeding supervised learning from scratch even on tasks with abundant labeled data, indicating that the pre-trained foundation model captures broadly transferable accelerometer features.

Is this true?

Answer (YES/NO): NO